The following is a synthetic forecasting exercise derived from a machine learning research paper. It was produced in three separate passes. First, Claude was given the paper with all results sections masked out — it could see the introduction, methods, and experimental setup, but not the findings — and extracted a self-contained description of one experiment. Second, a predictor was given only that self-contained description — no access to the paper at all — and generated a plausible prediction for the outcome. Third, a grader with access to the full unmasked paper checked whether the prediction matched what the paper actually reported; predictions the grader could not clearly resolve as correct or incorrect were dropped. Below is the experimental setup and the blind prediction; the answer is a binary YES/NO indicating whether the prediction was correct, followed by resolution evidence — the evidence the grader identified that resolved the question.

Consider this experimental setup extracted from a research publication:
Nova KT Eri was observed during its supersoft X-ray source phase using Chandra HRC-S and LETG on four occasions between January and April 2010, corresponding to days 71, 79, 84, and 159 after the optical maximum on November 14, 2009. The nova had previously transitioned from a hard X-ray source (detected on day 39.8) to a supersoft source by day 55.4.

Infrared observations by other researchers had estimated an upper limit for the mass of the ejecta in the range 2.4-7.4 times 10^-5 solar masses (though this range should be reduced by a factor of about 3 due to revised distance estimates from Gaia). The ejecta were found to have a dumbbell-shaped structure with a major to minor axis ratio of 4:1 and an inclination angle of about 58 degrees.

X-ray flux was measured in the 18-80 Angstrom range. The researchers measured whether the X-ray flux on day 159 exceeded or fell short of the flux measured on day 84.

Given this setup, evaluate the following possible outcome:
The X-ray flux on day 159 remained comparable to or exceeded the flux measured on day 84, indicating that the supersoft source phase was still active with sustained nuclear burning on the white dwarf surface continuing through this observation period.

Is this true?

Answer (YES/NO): YES